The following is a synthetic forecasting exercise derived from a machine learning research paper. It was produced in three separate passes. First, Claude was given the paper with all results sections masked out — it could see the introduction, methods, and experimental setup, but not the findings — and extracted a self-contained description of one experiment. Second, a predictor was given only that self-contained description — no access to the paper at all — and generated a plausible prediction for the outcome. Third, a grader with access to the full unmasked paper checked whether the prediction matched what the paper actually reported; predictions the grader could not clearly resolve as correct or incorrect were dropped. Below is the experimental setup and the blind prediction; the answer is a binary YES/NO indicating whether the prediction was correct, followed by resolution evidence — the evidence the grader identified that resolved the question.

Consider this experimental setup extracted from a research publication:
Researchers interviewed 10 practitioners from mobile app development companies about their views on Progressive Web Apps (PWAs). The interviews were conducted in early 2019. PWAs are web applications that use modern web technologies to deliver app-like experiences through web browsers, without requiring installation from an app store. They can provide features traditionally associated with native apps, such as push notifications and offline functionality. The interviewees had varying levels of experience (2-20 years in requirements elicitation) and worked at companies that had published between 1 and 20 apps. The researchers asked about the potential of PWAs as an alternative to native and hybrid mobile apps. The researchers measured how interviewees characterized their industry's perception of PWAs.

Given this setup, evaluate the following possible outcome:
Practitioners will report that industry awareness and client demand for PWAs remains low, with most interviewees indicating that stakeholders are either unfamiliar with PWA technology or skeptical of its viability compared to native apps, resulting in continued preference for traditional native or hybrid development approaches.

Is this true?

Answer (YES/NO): NO